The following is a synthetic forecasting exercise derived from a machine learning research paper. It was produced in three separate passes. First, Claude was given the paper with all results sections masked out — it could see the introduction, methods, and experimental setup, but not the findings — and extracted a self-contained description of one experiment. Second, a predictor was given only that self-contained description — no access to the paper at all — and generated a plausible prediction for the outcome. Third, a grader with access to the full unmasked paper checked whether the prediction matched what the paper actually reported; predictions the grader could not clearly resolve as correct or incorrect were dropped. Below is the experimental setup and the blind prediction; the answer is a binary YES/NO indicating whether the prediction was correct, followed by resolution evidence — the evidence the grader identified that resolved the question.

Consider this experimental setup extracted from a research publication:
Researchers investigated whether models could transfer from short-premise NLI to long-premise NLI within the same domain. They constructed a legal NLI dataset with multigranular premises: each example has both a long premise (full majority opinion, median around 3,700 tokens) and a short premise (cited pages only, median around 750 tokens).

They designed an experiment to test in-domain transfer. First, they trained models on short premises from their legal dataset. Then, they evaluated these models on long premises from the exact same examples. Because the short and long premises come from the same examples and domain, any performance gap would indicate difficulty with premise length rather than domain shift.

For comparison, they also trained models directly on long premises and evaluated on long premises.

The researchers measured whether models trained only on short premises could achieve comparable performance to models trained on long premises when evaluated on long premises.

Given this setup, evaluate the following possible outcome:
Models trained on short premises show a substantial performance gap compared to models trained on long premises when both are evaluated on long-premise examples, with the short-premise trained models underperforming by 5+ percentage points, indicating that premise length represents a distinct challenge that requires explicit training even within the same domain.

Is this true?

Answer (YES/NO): YES